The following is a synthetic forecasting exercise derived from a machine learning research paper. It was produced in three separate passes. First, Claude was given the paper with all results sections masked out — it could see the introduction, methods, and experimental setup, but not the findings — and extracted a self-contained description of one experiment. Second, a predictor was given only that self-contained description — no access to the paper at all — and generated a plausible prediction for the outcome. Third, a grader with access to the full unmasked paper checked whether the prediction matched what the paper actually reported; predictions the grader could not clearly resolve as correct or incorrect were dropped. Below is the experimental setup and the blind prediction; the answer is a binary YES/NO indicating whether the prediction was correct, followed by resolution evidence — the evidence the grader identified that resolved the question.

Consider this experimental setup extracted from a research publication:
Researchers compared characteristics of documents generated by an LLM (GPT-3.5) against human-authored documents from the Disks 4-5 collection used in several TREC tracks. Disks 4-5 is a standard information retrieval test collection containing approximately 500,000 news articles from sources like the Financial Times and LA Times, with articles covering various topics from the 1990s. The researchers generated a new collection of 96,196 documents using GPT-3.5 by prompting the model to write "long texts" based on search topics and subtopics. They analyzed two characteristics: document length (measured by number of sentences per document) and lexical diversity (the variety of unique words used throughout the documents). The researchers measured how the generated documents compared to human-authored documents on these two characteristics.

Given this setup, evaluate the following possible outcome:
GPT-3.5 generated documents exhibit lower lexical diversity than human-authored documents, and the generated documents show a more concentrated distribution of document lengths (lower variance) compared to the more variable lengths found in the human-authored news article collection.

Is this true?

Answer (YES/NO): YES